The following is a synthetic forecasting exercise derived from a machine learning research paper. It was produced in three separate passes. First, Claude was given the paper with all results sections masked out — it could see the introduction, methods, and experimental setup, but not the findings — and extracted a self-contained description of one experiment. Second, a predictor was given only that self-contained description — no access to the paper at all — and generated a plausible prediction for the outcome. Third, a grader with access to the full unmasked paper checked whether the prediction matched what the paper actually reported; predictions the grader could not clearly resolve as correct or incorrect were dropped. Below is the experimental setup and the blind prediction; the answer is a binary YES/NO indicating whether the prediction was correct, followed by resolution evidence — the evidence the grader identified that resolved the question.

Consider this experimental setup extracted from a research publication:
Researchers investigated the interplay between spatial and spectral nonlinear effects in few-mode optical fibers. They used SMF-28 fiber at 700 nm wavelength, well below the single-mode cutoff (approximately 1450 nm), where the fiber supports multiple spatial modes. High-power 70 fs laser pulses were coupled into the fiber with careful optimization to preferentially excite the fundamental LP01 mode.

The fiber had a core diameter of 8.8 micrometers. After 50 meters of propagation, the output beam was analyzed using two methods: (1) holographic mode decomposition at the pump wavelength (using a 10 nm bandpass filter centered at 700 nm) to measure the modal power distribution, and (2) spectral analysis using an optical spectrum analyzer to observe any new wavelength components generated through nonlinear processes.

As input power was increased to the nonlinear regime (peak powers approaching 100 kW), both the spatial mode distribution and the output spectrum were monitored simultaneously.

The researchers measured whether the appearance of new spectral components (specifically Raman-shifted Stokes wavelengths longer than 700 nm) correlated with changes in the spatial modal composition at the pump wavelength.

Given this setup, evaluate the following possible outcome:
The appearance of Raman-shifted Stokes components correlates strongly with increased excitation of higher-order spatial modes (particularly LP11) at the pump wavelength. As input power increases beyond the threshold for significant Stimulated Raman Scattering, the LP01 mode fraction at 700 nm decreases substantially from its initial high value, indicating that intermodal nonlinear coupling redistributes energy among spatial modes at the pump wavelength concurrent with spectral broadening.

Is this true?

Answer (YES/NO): YES